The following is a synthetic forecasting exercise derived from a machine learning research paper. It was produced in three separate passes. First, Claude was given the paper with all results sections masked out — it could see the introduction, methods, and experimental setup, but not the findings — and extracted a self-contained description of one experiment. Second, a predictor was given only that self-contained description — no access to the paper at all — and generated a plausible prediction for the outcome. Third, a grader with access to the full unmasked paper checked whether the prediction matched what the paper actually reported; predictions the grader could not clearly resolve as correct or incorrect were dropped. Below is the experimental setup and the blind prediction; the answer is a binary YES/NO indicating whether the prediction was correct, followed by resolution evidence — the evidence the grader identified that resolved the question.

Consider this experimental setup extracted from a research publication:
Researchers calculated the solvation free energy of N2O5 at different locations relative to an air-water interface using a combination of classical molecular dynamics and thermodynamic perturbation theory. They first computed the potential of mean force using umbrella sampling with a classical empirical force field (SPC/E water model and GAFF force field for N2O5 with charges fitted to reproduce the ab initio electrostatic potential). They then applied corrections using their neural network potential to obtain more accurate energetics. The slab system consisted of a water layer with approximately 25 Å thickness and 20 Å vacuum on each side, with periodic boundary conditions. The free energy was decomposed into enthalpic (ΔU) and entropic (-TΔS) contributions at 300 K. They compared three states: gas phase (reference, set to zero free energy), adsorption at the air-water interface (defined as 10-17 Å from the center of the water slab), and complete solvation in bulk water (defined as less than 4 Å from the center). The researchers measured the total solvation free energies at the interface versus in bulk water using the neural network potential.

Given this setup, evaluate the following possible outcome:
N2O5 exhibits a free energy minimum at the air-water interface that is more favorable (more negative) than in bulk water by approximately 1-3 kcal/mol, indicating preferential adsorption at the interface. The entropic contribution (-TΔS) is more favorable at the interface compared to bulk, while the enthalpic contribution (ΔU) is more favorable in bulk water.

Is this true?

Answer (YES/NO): YES